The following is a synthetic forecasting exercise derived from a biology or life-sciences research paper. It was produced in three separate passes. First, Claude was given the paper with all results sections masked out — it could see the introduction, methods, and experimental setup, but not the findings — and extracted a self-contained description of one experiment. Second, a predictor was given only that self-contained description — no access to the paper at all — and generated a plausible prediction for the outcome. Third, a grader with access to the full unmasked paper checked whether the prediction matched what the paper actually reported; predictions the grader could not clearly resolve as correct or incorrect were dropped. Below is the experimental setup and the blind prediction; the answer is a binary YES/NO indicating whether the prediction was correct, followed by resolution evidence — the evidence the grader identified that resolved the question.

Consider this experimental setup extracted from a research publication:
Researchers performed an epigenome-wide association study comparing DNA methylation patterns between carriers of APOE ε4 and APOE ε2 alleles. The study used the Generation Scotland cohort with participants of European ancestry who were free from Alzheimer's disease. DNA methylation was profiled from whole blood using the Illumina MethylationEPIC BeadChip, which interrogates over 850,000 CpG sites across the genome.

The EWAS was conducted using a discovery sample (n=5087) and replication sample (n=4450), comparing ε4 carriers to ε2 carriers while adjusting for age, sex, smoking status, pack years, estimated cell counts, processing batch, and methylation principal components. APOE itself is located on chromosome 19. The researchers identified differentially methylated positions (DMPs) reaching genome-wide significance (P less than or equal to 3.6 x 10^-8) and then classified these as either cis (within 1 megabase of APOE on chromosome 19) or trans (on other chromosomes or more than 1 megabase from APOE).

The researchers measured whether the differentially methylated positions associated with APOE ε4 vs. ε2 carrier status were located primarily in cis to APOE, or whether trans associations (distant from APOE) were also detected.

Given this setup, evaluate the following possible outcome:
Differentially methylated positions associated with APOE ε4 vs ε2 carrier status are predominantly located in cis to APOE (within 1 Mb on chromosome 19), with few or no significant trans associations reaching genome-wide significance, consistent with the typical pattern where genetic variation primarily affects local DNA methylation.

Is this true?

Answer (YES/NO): NO